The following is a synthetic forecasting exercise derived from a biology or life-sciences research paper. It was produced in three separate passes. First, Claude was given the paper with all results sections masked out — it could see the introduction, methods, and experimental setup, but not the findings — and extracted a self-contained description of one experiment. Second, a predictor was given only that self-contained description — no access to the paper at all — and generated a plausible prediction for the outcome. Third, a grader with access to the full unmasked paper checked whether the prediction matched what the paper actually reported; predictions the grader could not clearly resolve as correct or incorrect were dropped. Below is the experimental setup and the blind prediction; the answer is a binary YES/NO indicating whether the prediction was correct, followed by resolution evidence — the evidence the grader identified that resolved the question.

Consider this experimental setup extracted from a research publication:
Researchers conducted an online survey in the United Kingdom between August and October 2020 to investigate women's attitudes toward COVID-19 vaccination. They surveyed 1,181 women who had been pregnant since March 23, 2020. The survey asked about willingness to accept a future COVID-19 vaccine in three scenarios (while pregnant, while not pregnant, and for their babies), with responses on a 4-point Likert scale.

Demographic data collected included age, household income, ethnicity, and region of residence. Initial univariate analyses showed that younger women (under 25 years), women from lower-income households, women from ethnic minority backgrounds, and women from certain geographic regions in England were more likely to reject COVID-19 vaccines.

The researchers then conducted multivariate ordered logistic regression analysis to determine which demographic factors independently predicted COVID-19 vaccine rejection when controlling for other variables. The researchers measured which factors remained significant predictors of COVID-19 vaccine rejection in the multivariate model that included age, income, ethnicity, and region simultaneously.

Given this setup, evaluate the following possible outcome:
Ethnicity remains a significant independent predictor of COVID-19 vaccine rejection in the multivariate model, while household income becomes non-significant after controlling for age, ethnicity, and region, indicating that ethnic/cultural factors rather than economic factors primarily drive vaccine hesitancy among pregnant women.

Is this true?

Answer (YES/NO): NO